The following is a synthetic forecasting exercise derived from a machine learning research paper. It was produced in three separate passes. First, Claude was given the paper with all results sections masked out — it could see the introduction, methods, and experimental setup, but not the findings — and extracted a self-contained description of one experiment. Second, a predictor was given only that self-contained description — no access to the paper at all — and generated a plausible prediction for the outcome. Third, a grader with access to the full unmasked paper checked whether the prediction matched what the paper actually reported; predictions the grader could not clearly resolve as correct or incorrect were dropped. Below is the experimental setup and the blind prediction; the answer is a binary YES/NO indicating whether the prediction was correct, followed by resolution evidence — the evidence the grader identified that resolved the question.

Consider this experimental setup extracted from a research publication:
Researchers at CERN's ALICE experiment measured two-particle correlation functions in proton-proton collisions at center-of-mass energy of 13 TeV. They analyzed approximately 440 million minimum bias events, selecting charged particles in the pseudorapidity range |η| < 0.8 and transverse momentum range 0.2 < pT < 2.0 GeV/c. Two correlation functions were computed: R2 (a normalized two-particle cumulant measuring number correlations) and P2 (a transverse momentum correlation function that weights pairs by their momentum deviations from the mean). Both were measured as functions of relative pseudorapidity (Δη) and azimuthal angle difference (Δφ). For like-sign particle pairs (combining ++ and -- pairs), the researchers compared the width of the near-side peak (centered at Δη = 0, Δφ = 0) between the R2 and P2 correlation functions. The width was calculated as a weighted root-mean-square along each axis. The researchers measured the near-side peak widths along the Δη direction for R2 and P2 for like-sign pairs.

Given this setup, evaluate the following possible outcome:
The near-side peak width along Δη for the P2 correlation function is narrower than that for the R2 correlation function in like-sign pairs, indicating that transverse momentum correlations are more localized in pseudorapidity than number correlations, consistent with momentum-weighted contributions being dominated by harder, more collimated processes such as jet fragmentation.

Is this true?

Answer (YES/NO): YES